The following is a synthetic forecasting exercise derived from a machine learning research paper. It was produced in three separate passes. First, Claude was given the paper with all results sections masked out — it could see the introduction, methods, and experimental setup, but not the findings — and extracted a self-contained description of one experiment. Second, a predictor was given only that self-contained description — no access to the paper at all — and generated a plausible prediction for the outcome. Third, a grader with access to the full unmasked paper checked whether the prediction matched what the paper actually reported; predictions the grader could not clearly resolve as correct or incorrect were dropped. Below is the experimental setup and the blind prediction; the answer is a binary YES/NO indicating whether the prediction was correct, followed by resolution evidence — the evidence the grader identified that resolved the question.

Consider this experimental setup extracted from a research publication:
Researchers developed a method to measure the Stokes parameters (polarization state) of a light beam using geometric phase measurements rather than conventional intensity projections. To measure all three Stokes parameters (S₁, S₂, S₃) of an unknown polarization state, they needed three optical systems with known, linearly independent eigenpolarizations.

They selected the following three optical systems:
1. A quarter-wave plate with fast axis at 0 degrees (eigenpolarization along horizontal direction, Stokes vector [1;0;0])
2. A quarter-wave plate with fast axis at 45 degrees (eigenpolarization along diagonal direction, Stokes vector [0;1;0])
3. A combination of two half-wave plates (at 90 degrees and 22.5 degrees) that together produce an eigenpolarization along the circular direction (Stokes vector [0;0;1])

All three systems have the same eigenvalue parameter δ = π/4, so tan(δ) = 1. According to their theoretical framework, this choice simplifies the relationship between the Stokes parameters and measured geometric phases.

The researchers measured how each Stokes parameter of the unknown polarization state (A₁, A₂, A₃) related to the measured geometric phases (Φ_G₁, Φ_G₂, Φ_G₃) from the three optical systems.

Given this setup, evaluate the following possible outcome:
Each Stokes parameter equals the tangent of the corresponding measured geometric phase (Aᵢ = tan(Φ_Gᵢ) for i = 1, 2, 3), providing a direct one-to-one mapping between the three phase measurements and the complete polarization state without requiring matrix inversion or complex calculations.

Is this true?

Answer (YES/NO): YES